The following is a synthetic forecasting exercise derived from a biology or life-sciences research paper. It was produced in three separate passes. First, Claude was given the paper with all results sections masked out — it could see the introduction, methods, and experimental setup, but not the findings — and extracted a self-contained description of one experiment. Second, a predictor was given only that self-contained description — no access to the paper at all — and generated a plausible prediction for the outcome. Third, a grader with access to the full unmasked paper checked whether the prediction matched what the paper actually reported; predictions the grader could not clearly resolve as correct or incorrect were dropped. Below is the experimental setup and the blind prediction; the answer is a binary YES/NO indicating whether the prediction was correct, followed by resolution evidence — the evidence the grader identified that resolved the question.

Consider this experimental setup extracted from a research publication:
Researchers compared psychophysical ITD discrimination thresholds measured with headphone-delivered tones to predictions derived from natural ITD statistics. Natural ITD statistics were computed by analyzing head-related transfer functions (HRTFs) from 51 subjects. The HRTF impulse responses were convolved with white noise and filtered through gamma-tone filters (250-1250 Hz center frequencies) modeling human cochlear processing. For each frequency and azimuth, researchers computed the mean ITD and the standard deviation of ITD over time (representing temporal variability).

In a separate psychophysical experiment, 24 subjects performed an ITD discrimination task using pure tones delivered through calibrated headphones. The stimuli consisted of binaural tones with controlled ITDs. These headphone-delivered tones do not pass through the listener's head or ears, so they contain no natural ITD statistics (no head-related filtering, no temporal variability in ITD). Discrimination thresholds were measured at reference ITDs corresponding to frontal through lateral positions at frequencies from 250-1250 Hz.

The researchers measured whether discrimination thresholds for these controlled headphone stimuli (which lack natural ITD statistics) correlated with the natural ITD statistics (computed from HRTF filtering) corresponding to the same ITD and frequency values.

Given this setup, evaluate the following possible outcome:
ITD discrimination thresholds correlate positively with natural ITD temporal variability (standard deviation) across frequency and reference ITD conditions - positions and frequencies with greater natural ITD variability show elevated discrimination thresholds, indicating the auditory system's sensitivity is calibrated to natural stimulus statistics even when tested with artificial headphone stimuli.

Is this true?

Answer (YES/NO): YES